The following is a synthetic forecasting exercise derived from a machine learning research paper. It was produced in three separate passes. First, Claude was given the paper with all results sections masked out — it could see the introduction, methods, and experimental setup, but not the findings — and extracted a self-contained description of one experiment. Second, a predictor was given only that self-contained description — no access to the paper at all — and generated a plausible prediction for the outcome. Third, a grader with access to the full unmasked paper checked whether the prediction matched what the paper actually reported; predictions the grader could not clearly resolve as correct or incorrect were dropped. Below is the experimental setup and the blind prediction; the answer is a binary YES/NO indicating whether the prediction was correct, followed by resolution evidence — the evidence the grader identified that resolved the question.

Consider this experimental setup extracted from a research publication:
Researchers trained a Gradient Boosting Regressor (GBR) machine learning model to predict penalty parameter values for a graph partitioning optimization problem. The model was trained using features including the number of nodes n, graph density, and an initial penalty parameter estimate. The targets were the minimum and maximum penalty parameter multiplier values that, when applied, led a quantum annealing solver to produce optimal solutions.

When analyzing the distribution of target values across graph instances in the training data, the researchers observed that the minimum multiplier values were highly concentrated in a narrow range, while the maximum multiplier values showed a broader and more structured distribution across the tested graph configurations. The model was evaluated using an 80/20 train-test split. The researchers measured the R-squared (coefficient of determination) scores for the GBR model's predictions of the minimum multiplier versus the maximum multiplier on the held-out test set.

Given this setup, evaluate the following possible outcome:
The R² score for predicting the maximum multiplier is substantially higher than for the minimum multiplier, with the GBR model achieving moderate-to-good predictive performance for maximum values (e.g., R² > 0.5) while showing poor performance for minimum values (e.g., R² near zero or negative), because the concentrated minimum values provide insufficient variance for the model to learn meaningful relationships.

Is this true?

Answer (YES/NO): NO